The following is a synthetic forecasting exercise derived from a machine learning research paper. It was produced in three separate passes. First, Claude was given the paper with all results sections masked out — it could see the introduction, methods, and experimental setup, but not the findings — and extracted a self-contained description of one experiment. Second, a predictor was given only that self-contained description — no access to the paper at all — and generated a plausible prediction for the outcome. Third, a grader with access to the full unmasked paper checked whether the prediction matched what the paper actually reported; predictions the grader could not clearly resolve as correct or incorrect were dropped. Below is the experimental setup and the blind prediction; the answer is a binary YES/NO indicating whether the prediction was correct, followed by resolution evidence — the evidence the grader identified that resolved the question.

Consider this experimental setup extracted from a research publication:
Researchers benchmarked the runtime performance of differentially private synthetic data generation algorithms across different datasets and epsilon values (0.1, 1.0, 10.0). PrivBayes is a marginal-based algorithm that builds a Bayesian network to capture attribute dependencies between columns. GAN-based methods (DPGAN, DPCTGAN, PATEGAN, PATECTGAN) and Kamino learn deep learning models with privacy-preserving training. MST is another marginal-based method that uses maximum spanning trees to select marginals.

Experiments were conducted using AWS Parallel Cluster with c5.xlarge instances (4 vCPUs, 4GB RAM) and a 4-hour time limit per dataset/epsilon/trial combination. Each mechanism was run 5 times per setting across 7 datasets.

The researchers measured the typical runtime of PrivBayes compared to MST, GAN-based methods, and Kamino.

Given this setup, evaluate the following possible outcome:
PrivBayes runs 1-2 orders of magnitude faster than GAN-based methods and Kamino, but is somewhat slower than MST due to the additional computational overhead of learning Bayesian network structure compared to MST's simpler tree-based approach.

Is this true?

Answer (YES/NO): NO